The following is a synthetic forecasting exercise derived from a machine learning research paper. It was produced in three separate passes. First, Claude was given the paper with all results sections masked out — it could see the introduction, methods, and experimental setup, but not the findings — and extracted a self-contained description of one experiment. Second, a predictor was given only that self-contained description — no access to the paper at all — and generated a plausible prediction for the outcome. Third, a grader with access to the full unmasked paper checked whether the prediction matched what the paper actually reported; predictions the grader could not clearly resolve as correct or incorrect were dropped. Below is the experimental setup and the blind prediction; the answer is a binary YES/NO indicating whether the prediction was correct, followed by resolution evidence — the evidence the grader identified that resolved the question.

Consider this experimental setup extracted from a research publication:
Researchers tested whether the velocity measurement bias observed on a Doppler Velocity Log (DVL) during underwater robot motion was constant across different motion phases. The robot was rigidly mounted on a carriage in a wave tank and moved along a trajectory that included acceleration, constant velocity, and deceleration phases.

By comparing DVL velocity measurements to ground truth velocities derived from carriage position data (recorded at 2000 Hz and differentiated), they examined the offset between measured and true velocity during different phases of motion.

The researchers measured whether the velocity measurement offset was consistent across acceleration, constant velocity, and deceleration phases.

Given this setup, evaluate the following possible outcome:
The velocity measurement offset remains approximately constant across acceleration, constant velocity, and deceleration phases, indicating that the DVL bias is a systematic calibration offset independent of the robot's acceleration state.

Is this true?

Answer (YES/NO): NO